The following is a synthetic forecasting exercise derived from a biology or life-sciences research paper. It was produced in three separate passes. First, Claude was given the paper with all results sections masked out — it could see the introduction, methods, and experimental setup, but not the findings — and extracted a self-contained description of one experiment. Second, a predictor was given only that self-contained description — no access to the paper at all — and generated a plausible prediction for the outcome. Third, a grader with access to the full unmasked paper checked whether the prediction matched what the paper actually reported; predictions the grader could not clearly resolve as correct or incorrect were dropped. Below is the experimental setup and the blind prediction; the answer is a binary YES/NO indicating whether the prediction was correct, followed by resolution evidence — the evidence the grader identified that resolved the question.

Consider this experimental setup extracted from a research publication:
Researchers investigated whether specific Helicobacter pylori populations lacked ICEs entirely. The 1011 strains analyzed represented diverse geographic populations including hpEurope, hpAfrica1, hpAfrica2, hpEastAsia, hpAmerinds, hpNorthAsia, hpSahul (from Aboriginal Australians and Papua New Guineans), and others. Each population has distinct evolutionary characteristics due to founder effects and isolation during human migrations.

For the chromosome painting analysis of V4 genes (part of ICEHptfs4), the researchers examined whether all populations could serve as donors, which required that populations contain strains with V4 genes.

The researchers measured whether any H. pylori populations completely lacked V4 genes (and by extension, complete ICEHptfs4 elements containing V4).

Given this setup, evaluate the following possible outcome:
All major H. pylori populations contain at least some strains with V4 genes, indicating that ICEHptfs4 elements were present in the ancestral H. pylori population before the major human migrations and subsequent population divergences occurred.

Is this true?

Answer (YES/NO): NO